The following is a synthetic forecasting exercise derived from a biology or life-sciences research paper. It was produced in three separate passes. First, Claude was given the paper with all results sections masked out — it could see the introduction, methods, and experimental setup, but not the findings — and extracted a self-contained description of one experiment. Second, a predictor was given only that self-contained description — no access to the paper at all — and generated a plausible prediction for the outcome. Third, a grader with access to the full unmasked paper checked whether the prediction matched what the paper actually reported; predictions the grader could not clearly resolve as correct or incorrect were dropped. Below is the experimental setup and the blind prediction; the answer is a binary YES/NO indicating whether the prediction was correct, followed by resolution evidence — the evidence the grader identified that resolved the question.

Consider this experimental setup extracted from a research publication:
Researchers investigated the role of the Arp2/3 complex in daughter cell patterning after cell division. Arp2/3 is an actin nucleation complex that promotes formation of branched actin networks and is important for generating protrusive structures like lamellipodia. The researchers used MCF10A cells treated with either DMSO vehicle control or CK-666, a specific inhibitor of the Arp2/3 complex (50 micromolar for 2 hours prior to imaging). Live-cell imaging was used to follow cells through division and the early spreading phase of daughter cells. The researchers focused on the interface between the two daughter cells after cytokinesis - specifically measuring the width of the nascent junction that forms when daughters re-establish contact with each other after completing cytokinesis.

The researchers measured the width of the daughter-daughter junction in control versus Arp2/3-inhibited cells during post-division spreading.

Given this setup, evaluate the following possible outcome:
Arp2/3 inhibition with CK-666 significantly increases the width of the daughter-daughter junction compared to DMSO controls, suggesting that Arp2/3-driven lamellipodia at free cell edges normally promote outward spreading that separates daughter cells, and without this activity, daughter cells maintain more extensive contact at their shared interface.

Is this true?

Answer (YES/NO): NO